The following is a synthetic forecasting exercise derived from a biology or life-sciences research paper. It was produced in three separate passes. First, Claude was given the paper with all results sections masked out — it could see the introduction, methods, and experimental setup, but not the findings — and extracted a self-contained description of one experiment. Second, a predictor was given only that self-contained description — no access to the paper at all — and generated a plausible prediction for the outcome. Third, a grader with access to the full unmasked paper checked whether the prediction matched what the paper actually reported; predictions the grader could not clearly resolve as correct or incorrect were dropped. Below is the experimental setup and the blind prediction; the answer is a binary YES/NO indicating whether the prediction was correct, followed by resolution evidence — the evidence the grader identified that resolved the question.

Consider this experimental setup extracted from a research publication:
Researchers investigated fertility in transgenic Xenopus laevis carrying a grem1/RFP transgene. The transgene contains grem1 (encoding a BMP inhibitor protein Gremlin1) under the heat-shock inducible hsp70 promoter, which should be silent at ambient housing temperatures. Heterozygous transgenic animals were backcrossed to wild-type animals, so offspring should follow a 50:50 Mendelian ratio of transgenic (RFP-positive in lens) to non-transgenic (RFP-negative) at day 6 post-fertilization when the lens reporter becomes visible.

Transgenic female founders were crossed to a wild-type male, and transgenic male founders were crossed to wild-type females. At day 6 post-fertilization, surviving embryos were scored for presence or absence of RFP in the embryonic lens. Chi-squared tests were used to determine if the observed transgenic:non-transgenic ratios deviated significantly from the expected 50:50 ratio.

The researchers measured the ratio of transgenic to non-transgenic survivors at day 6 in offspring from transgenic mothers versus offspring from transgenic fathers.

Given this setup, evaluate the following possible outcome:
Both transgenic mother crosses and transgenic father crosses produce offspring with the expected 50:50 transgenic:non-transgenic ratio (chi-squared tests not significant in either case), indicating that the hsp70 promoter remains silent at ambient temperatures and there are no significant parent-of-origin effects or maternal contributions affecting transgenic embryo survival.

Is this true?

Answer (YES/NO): NO